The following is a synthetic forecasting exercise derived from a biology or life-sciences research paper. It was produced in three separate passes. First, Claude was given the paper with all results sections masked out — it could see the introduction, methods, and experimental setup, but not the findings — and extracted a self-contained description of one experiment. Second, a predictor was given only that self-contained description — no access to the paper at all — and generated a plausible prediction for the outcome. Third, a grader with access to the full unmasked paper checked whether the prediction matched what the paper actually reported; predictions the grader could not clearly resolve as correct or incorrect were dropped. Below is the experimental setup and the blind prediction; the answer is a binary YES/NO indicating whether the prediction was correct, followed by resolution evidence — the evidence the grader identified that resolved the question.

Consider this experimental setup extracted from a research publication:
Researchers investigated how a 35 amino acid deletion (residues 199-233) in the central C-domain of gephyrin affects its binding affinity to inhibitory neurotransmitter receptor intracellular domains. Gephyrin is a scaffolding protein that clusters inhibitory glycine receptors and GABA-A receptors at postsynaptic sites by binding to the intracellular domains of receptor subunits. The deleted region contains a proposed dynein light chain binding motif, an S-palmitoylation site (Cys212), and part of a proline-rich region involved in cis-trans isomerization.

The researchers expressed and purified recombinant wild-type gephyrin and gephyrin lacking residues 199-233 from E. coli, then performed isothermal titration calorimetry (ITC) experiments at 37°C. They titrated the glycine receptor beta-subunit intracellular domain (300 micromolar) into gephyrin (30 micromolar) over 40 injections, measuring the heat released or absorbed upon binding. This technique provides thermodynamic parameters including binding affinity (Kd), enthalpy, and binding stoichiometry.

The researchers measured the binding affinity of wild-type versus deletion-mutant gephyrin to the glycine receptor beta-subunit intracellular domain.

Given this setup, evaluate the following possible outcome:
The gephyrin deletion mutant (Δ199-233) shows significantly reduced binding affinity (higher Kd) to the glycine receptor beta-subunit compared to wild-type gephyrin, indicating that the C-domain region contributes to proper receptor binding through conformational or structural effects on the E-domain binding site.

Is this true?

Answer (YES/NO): NO